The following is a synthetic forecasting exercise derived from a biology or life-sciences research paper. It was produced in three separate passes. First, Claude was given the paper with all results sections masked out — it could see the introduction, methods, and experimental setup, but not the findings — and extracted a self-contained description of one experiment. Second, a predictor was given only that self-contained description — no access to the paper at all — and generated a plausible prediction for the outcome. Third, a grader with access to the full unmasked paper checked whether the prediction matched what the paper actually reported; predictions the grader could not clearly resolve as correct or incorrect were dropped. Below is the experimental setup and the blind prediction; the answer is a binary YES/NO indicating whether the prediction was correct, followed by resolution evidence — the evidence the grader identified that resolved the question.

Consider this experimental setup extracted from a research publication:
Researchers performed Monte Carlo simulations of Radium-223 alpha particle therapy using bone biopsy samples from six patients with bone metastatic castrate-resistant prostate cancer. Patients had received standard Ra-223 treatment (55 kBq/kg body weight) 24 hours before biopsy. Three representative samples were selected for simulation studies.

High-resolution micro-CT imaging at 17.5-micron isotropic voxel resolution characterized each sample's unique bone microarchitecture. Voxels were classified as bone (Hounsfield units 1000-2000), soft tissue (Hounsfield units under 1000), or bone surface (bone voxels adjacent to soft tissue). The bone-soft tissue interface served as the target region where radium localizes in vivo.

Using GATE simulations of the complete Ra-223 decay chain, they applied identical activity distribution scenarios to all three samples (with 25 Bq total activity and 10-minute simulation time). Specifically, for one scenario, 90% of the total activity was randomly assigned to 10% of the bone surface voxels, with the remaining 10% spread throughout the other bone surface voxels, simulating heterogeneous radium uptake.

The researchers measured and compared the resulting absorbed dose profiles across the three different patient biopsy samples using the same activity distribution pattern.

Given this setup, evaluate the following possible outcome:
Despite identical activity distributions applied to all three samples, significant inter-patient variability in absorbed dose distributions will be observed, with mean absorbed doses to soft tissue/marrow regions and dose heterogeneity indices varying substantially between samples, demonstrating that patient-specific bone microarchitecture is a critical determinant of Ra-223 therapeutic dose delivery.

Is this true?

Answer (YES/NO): YES